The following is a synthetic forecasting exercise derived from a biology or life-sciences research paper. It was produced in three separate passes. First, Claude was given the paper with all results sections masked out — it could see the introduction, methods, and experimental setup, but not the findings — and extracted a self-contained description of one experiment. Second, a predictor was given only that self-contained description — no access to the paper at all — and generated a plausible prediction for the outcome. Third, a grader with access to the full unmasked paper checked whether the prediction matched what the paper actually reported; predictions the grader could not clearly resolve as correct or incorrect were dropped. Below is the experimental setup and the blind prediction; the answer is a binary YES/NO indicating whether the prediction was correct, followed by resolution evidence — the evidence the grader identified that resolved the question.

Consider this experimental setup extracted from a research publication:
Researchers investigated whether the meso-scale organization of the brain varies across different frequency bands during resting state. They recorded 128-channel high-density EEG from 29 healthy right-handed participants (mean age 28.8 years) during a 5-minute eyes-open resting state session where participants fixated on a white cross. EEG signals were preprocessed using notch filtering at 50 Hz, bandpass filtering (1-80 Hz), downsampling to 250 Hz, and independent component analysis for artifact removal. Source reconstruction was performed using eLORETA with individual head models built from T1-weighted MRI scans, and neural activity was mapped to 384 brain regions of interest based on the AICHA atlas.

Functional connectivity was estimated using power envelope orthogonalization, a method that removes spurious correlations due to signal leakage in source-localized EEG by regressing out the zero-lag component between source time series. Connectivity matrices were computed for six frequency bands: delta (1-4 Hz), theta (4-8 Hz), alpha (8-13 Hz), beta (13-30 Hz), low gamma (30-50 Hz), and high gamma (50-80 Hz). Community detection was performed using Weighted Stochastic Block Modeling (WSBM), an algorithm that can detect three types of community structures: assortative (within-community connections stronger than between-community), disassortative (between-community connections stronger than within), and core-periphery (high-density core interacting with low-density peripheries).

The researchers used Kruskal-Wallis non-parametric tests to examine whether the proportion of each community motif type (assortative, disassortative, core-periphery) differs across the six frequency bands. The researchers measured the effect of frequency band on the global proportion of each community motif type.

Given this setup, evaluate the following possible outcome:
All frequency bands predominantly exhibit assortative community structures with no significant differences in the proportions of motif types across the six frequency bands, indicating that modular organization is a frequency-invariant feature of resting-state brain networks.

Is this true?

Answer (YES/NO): NO